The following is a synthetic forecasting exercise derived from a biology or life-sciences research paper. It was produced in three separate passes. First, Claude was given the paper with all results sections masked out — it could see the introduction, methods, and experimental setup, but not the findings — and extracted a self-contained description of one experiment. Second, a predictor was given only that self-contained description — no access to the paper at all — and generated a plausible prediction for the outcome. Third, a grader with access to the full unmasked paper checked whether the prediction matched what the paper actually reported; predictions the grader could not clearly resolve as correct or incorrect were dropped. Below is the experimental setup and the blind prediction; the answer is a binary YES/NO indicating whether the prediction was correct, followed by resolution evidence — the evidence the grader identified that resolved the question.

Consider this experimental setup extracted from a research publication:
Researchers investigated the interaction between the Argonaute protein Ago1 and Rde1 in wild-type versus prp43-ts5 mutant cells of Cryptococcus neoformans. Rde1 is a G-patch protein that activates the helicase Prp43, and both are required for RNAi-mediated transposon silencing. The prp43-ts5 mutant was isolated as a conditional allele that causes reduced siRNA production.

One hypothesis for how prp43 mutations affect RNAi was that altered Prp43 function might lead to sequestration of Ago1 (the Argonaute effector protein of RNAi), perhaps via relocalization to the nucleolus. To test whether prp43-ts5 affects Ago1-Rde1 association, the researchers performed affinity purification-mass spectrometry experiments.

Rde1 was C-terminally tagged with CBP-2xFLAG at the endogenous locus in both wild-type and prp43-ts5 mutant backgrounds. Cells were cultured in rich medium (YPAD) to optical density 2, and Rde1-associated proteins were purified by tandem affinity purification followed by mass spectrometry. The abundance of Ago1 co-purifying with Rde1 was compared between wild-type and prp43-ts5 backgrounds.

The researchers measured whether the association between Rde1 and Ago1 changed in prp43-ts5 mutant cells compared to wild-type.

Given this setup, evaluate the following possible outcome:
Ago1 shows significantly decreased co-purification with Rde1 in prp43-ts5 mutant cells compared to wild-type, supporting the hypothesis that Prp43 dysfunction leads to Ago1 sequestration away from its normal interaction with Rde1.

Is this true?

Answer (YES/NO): NO